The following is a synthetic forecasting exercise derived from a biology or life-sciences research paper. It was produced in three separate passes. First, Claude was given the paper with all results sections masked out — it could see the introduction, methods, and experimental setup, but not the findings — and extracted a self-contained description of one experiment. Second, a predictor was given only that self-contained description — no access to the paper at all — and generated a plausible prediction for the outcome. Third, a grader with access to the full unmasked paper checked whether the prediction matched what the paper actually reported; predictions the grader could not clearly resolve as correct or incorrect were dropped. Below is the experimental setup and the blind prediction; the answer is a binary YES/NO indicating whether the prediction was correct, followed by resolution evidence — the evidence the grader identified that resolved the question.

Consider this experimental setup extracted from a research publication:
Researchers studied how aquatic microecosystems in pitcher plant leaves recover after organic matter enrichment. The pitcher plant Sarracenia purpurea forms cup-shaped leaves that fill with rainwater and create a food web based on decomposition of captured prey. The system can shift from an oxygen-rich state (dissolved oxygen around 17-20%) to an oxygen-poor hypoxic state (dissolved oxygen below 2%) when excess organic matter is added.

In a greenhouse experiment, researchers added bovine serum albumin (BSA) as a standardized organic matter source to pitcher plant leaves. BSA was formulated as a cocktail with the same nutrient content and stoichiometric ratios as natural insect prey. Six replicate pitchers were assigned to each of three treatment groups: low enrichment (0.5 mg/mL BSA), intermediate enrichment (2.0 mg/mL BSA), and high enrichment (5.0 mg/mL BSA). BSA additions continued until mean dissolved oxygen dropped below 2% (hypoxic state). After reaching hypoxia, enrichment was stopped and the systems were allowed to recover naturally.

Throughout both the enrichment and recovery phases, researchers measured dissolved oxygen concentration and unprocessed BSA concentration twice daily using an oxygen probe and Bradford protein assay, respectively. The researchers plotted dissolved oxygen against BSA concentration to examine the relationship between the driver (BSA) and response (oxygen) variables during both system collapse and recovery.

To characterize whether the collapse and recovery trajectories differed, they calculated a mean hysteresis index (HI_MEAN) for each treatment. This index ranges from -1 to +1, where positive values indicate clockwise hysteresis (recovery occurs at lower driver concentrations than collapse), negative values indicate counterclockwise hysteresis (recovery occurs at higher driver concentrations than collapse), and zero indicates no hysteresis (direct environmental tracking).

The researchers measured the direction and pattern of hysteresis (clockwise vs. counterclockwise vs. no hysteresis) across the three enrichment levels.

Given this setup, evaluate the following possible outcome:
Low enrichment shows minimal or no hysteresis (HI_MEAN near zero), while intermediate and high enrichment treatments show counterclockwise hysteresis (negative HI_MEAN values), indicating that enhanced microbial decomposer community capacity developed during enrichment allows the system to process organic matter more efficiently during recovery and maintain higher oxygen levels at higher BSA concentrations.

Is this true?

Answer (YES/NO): NO